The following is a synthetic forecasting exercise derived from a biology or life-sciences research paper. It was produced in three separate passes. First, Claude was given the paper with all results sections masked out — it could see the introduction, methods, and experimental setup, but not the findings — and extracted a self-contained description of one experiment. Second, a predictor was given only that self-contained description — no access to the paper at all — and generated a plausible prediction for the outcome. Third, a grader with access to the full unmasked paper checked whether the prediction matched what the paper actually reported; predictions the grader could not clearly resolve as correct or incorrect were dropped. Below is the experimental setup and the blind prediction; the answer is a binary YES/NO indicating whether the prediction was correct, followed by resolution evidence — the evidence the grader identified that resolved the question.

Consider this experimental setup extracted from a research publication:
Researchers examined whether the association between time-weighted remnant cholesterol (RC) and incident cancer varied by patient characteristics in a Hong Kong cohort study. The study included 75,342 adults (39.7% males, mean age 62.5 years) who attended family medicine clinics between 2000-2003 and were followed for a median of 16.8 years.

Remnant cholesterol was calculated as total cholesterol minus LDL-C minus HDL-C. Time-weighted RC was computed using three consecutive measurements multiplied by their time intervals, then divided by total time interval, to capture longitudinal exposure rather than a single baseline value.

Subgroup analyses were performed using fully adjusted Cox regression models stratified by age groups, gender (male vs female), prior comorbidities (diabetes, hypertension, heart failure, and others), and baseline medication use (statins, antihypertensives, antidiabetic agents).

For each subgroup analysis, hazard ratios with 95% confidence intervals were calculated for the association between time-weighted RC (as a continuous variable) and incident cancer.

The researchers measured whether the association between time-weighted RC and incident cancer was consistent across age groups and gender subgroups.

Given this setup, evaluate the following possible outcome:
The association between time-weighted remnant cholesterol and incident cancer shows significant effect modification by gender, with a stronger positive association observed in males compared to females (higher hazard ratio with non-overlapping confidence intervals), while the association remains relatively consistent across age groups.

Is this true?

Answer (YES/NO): NO